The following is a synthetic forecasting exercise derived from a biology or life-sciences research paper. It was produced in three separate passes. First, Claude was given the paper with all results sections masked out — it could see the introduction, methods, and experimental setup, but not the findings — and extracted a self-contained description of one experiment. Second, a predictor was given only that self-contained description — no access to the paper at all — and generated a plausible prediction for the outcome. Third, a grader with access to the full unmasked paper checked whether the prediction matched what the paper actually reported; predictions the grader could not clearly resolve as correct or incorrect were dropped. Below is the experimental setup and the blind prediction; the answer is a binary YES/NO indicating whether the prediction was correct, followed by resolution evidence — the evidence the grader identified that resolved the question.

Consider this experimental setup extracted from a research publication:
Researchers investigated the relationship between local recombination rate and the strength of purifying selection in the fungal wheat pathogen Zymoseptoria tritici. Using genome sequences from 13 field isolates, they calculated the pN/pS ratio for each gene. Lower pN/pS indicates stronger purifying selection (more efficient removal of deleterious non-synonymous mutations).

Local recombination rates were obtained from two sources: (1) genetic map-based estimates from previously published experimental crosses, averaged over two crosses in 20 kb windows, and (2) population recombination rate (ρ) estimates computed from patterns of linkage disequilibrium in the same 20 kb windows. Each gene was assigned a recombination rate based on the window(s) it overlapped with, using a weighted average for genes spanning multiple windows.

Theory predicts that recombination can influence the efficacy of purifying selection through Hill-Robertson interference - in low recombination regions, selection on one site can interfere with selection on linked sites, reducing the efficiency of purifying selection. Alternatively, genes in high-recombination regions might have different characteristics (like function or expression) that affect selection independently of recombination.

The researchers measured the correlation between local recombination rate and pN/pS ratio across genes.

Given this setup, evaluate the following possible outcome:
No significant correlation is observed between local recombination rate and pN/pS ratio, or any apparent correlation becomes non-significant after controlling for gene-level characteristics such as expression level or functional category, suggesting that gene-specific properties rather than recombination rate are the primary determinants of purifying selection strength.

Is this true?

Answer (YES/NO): NO